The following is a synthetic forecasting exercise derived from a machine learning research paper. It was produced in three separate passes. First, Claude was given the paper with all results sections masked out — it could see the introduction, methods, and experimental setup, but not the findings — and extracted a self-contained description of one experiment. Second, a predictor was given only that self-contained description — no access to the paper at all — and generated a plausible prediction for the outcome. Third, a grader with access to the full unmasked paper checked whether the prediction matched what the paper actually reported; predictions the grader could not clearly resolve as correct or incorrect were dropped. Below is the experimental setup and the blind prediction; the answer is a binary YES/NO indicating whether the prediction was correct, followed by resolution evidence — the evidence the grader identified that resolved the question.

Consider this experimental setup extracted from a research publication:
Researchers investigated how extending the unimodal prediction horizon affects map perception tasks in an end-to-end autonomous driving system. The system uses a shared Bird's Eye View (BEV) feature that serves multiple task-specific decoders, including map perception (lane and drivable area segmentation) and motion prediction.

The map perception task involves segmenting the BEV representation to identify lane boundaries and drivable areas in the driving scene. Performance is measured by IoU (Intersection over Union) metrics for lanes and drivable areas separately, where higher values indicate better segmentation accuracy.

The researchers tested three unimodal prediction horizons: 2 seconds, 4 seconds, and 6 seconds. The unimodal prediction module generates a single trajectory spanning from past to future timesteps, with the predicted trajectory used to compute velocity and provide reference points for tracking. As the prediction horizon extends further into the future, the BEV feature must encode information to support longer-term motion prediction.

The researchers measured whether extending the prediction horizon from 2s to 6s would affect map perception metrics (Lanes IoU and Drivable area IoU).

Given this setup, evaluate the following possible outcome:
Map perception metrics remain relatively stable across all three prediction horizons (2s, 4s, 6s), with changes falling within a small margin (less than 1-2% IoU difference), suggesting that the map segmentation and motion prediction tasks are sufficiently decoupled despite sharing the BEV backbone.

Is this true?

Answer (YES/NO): NO